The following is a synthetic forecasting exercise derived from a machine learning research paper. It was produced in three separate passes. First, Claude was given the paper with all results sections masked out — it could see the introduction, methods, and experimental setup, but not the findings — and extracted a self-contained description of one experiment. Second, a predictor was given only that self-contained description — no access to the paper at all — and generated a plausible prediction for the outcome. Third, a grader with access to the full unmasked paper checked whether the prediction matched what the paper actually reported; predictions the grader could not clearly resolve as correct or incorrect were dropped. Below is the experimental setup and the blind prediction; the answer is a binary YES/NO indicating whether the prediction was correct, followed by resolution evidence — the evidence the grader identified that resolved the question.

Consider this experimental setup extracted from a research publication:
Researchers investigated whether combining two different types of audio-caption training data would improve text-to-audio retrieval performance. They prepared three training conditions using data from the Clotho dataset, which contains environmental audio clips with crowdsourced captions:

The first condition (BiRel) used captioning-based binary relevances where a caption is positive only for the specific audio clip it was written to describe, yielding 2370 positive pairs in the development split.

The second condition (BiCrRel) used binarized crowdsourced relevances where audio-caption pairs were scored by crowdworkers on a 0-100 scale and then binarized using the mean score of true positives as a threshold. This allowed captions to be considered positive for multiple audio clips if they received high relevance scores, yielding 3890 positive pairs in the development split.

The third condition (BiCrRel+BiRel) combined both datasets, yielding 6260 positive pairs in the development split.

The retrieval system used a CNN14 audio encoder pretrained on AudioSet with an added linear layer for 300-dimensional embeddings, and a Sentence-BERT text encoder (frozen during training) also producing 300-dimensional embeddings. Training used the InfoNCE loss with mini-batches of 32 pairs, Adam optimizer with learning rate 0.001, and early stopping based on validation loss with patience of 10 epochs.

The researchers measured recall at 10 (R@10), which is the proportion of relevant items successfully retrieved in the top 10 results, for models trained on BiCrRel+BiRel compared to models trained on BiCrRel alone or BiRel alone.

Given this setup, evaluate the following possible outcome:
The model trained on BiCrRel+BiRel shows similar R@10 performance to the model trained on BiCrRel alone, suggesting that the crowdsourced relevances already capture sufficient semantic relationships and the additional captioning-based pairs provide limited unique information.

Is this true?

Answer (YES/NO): NO